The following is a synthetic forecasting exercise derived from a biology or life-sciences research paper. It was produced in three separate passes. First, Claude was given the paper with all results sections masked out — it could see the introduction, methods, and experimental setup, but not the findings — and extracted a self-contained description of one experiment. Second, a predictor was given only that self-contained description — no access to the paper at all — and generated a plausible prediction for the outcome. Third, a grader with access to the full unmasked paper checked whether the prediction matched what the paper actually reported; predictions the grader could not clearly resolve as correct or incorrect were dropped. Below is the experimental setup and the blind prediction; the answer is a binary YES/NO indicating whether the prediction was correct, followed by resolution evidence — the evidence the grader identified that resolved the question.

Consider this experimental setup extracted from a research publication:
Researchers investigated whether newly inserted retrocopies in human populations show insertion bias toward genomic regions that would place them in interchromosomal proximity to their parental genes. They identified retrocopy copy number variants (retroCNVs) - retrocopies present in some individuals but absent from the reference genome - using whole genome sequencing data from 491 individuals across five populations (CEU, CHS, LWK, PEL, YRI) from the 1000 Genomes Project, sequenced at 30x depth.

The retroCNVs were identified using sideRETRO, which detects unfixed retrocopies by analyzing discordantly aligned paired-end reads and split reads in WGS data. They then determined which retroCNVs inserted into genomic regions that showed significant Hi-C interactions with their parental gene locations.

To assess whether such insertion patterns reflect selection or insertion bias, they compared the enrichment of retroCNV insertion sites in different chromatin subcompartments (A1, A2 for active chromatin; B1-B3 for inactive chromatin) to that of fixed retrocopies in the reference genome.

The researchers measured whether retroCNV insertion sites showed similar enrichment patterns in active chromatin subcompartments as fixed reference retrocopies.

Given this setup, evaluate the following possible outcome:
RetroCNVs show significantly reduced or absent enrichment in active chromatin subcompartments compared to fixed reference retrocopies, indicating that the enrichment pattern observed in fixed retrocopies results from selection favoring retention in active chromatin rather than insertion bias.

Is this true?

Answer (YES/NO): NO